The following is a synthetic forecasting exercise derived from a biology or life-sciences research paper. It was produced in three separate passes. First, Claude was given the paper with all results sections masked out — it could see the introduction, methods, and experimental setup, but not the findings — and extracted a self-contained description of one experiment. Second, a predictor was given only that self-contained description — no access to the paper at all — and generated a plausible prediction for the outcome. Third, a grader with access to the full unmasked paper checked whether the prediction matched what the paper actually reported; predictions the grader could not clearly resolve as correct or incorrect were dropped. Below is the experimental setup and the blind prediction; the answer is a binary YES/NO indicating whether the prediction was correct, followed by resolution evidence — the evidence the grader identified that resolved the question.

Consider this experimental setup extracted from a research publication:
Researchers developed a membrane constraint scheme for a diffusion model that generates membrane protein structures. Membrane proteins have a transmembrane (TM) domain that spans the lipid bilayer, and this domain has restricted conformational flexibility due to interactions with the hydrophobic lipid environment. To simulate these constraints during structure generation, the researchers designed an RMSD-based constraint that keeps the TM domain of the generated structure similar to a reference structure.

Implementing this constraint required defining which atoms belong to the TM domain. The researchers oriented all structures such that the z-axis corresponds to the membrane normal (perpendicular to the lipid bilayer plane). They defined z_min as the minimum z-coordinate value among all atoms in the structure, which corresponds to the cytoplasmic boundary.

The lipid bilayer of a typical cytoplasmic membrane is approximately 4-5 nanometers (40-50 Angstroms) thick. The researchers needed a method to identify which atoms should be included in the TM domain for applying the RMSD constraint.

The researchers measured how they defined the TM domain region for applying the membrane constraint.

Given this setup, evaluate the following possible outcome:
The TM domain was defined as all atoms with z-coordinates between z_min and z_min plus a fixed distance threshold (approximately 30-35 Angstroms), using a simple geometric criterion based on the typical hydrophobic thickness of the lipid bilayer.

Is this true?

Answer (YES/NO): NO